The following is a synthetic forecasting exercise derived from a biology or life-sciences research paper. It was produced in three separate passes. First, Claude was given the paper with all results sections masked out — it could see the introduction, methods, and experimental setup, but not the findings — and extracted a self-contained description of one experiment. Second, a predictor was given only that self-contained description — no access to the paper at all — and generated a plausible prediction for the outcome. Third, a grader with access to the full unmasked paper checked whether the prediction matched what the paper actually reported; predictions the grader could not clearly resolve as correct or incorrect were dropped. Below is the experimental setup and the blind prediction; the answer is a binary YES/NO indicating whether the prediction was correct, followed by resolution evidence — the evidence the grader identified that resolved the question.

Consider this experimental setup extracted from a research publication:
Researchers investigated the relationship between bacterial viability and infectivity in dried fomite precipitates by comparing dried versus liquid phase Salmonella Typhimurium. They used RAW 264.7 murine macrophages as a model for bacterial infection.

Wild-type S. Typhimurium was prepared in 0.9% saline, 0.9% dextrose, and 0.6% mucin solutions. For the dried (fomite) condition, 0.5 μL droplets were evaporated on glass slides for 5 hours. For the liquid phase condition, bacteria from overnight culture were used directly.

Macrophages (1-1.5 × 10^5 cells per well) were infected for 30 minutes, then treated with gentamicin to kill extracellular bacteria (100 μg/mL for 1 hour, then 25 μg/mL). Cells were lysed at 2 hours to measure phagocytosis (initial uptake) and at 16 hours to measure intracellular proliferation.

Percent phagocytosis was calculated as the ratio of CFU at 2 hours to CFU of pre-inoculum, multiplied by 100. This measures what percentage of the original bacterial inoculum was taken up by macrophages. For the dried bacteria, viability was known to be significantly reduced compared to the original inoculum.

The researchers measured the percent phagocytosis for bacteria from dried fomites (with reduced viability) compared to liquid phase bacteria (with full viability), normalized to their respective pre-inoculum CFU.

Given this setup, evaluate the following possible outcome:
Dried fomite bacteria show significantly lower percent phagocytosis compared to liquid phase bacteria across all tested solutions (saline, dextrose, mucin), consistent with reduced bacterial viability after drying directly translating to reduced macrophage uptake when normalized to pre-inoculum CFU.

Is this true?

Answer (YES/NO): NO